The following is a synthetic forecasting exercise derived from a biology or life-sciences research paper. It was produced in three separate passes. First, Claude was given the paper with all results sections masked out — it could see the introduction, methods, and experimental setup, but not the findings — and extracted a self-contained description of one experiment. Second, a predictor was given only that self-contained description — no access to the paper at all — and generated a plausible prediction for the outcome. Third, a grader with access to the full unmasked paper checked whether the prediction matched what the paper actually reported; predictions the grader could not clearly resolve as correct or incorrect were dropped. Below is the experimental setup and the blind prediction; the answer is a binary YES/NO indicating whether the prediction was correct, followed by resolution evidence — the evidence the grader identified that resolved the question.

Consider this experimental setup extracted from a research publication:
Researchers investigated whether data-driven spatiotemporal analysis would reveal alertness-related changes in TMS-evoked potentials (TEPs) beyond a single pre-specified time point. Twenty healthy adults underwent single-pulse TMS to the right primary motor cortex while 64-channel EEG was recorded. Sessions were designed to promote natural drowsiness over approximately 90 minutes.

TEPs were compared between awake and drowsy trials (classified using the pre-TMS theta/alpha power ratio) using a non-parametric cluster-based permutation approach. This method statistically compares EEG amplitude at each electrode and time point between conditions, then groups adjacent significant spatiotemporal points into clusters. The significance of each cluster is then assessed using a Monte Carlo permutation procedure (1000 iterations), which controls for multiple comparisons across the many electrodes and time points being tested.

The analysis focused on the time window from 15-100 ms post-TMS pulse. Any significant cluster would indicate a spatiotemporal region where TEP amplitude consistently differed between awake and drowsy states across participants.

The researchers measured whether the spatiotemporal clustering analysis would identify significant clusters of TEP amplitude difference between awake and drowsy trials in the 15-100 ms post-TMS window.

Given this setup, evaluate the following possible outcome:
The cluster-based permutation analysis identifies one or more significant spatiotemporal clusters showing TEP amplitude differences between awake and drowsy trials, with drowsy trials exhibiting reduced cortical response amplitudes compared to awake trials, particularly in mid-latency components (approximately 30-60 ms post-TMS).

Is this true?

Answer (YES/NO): NO